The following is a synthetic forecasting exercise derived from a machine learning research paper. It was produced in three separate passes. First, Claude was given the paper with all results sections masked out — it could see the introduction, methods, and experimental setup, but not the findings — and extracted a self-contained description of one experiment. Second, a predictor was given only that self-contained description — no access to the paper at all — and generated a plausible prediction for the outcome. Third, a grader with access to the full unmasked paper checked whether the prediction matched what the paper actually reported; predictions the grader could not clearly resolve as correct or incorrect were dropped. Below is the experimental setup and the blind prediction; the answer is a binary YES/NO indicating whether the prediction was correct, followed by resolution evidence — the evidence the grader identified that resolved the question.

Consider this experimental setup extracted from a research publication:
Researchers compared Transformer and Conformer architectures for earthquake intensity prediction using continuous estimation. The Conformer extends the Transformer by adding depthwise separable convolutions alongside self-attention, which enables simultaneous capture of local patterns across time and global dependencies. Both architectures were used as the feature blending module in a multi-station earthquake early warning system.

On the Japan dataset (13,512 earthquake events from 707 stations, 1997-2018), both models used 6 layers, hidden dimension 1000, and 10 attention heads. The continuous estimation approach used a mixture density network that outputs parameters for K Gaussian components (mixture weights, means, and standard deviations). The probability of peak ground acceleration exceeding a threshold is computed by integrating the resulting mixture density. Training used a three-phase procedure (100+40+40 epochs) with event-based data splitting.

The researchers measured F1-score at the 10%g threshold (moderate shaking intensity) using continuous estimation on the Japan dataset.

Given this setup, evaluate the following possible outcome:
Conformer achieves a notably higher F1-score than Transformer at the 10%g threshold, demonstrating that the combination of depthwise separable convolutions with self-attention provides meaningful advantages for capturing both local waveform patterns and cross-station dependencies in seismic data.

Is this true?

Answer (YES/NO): NO